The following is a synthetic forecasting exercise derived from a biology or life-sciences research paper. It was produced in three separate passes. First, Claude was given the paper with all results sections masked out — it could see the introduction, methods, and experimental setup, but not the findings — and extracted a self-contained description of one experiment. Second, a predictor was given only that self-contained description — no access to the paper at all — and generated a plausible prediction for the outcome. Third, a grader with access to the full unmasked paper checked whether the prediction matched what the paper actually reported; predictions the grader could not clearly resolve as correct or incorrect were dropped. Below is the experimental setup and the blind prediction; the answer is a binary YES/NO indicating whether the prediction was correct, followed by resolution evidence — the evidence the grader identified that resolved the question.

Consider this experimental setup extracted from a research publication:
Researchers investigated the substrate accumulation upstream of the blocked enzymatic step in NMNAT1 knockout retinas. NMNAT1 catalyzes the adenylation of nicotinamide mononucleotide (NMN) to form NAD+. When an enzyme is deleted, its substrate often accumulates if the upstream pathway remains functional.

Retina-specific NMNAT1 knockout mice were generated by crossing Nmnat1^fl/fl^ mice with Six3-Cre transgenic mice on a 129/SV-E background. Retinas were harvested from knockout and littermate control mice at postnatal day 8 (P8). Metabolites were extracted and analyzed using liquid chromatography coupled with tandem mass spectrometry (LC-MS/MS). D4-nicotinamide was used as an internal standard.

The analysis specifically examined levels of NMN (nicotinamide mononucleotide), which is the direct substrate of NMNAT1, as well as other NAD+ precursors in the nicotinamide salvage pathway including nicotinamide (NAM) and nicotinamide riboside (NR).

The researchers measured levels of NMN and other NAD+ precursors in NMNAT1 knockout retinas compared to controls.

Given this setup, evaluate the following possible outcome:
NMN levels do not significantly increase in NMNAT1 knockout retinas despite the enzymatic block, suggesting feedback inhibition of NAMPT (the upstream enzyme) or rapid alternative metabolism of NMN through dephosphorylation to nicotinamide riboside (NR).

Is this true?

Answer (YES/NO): NO